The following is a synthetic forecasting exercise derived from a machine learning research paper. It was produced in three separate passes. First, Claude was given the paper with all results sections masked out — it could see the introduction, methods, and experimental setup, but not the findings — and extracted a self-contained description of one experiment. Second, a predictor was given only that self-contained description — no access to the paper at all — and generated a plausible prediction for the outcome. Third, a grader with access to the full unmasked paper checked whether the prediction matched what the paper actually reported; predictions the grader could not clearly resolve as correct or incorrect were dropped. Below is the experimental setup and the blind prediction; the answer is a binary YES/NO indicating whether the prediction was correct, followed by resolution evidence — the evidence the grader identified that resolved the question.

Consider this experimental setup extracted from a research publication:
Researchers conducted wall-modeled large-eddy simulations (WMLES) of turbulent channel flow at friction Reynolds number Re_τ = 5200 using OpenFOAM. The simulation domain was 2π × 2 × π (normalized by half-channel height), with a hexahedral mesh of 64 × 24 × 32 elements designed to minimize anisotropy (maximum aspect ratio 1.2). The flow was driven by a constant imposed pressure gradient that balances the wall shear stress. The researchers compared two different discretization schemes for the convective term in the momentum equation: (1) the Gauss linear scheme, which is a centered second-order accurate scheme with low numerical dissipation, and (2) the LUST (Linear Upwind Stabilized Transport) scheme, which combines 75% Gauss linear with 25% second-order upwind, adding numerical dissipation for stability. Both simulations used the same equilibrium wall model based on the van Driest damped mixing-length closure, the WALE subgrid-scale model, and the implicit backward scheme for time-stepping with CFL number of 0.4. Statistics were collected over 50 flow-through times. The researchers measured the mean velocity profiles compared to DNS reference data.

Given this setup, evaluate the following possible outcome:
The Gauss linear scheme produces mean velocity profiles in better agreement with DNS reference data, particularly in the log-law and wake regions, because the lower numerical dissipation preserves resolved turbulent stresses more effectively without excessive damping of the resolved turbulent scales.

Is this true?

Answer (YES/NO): NO